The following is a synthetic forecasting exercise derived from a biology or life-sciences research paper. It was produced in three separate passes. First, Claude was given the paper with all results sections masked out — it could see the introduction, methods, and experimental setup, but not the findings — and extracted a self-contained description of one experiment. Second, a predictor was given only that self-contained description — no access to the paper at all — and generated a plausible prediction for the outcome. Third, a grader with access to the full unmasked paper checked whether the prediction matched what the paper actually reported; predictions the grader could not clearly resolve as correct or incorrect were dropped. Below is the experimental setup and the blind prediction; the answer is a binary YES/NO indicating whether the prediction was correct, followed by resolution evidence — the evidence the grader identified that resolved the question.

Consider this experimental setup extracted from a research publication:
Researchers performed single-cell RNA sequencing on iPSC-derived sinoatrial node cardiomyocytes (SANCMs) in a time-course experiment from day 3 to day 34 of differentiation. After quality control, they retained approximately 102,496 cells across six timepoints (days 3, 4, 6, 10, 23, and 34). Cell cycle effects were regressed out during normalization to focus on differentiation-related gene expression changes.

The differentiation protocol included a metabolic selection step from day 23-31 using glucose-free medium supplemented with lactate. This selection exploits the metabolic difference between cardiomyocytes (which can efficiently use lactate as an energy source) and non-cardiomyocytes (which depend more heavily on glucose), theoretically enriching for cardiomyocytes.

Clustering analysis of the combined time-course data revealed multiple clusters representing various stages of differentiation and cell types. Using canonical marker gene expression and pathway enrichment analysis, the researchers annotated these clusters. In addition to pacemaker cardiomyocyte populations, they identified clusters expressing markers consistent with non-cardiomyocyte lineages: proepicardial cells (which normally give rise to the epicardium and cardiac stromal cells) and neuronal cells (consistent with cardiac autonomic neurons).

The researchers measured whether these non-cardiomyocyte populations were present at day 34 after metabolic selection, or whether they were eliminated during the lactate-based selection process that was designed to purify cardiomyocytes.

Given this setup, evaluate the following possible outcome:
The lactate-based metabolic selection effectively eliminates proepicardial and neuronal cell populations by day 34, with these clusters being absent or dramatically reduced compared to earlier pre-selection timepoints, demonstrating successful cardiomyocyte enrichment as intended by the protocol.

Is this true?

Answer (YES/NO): NO